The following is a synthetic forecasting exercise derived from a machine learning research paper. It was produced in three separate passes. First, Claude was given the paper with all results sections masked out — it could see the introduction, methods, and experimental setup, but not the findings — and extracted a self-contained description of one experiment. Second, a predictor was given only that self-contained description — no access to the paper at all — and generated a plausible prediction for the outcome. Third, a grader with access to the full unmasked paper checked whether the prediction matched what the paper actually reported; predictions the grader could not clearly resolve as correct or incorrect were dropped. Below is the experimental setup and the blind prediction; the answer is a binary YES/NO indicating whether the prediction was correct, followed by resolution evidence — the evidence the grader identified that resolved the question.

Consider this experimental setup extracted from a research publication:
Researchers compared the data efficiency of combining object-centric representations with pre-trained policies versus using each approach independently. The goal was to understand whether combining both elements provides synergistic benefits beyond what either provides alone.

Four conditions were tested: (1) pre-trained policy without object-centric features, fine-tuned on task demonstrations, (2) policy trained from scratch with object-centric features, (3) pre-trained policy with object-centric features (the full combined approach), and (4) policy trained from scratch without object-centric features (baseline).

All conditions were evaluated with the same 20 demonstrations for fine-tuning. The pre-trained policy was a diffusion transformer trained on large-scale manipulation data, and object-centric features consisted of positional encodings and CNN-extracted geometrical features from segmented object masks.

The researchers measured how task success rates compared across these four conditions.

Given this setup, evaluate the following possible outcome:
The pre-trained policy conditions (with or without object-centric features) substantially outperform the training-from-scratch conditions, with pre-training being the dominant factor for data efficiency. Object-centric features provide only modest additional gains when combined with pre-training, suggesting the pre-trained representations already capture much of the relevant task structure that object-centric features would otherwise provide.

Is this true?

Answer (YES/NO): NO